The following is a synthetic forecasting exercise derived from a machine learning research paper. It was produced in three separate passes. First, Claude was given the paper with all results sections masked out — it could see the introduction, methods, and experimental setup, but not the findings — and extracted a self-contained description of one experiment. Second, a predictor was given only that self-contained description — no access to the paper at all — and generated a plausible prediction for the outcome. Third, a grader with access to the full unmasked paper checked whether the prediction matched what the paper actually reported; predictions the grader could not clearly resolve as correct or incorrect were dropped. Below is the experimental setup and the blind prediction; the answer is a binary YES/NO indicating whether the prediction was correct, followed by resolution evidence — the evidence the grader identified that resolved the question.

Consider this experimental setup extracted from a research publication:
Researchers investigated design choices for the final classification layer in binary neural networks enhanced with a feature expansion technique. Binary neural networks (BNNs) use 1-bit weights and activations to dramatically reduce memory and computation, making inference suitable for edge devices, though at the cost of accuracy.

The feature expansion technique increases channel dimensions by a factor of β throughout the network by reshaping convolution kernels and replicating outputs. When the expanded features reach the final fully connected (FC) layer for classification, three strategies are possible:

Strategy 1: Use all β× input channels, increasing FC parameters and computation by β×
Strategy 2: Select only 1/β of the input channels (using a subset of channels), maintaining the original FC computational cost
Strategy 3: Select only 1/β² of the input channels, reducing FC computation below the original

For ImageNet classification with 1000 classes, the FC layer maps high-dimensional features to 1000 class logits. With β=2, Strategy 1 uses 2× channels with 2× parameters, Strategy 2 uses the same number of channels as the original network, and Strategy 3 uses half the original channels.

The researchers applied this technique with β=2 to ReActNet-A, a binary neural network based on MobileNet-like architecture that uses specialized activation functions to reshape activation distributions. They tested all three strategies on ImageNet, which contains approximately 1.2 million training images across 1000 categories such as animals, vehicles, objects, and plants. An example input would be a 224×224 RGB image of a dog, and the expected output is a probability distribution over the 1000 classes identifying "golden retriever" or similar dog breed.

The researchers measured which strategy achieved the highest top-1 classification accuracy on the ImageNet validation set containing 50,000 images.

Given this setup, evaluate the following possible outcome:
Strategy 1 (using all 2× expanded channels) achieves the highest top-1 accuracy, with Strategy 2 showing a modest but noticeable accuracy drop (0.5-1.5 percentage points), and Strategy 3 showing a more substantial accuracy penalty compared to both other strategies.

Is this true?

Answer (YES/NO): NO